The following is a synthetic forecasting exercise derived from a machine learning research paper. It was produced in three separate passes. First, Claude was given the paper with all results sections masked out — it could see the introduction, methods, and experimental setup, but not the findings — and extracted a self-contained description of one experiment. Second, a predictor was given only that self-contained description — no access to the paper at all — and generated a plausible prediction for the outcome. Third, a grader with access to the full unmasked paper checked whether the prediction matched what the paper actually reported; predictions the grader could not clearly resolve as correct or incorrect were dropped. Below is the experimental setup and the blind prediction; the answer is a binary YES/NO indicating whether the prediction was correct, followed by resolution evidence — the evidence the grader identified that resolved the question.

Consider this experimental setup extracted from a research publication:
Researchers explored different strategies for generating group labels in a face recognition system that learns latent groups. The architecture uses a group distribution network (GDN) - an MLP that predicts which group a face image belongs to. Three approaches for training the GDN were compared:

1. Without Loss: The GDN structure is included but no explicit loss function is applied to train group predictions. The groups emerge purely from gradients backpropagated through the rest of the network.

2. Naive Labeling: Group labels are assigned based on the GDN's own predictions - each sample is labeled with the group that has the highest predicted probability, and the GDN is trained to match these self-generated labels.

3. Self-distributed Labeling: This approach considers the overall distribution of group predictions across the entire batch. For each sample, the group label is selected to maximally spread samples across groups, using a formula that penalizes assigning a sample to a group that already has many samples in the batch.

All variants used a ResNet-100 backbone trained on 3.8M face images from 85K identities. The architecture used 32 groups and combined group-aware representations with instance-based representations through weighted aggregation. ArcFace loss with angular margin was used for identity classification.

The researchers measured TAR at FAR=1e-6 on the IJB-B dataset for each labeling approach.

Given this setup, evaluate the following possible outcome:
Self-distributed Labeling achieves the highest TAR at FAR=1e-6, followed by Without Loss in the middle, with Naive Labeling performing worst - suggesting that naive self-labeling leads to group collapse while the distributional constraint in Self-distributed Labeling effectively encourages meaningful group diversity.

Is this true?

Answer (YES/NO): NO